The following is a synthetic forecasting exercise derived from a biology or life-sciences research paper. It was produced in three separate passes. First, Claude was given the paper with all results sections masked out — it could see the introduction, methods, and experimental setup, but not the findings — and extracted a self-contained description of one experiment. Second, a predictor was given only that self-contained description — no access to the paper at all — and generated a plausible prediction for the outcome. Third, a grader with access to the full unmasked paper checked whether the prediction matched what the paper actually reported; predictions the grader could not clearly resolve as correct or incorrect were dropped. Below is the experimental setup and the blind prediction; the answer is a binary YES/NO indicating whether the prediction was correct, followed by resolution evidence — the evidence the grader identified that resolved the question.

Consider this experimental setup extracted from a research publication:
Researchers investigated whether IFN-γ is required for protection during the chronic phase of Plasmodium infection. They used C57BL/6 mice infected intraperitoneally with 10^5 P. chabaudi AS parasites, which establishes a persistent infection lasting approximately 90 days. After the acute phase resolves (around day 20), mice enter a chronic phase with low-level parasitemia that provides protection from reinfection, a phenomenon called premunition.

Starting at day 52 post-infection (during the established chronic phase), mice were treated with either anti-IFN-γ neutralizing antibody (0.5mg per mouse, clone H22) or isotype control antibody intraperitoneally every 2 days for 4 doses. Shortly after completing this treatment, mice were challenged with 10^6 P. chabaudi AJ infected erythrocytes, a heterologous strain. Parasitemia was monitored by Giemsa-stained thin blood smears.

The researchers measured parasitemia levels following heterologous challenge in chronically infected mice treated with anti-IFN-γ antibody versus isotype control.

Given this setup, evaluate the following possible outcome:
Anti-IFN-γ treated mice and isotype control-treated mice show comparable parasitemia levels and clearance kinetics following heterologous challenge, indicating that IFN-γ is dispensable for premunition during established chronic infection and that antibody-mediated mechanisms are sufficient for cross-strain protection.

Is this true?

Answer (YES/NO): NO